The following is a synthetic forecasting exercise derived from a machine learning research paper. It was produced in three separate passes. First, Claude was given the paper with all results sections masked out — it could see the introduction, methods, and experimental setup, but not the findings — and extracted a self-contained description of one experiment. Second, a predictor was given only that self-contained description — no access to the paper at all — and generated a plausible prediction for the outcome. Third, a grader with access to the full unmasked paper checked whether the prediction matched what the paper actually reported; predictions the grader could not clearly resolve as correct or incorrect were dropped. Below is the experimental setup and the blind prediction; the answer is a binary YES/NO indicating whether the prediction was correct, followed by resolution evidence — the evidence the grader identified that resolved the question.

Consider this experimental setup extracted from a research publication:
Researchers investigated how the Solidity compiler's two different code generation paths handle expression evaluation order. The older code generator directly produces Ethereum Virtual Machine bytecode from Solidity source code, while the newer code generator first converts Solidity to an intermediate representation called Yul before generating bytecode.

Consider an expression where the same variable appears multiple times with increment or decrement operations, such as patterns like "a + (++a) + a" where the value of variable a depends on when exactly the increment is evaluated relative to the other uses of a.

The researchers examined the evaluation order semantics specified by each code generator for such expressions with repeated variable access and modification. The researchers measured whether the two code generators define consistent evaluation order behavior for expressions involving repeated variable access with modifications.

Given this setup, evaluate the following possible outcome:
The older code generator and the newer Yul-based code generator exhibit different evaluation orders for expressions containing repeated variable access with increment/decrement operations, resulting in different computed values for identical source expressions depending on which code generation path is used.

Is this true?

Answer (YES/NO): YES